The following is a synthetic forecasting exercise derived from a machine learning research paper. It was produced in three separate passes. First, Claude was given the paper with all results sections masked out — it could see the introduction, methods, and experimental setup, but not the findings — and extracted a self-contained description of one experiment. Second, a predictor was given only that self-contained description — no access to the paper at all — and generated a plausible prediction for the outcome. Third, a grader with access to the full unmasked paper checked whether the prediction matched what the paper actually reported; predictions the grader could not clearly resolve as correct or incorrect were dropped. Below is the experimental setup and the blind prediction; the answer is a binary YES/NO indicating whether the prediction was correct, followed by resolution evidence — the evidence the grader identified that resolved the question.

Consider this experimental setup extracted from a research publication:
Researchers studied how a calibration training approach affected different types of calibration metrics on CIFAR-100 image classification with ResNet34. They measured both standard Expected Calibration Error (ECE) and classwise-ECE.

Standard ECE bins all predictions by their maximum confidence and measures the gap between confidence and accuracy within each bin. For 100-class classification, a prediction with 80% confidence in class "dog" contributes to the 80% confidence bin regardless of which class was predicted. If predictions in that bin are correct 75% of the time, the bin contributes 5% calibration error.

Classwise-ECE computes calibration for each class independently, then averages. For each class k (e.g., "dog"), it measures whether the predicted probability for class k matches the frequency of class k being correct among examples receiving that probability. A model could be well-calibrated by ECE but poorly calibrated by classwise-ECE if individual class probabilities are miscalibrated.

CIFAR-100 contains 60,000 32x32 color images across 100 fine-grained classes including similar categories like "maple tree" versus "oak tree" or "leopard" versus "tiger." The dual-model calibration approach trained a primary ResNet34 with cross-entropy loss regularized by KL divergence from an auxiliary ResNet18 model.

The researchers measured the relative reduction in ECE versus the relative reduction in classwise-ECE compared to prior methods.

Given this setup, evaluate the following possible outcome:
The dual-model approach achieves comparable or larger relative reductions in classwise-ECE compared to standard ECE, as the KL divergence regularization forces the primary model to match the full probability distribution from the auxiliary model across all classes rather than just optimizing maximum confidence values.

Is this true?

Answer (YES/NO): NO